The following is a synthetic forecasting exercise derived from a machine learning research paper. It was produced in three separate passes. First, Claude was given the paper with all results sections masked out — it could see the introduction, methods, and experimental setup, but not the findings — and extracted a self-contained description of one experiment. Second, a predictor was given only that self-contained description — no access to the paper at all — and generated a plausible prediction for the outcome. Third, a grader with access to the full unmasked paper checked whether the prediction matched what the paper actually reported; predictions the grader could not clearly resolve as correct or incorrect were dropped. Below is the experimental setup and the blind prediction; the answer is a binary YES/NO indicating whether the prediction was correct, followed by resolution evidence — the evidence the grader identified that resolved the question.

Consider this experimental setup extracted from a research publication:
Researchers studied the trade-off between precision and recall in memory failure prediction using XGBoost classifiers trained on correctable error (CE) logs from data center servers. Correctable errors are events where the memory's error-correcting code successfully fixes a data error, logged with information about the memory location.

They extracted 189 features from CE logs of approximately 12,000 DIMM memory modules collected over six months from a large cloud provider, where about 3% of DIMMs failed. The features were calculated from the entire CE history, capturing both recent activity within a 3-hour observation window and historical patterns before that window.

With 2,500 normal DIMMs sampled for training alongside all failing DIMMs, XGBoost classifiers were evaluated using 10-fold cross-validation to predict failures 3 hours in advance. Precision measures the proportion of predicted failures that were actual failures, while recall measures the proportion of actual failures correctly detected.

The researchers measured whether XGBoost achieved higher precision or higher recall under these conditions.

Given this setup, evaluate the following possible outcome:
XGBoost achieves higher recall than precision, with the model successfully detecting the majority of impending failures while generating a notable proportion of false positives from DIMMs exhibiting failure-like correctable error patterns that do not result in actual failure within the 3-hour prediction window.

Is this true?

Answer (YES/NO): NO